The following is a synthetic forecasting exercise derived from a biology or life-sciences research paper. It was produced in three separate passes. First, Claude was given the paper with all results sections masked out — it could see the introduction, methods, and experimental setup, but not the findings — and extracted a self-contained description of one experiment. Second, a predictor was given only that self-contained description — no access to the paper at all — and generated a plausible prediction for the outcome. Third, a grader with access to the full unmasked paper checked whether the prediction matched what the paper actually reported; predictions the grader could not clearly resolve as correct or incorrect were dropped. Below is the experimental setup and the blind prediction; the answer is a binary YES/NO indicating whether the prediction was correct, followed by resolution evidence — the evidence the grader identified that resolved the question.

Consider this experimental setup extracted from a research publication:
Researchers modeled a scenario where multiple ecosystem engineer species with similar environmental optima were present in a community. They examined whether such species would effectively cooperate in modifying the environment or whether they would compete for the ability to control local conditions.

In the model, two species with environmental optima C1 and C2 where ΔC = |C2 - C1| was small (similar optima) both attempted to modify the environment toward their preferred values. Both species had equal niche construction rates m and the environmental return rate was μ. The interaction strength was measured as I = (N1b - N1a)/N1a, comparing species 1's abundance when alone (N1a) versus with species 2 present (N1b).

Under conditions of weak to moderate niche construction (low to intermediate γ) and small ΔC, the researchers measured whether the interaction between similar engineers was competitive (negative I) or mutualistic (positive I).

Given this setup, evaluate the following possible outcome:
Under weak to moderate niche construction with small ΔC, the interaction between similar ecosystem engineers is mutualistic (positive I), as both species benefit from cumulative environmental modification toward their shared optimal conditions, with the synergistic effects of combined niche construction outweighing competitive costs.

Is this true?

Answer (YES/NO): YES